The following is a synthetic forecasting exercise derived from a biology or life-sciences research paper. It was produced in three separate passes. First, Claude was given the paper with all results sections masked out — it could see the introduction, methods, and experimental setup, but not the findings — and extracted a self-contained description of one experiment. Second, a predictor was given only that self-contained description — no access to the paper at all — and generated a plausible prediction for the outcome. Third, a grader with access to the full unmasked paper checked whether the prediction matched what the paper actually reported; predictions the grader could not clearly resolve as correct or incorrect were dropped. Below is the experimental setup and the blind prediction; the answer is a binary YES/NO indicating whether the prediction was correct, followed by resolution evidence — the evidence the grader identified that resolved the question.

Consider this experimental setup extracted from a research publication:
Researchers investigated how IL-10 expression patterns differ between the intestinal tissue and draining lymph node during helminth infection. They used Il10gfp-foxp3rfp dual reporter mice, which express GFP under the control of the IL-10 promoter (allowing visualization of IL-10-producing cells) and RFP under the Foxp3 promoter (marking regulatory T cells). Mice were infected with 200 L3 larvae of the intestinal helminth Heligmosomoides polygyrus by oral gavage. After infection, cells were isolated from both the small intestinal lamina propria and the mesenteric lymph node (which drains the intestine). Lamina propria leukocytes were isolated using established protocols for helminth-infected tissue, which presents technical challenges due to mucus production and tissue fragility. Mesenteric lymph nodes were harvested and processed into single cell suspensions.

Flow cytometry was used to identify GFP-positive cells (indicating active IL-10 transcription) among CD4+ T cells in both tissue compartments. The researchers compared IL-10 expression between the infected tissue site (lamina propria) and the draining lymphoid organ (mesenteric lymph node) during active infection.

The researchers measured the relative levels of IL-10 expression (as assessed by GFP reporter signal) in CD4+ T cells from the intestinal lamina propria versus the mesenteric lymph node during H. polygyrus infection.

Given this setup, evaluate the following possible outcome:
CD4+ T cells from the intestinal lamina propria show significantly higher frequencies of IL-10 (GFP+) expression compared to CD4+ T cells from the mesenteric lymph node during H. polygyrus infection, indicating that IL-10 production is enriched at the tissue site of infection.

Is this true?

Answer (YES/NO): YES